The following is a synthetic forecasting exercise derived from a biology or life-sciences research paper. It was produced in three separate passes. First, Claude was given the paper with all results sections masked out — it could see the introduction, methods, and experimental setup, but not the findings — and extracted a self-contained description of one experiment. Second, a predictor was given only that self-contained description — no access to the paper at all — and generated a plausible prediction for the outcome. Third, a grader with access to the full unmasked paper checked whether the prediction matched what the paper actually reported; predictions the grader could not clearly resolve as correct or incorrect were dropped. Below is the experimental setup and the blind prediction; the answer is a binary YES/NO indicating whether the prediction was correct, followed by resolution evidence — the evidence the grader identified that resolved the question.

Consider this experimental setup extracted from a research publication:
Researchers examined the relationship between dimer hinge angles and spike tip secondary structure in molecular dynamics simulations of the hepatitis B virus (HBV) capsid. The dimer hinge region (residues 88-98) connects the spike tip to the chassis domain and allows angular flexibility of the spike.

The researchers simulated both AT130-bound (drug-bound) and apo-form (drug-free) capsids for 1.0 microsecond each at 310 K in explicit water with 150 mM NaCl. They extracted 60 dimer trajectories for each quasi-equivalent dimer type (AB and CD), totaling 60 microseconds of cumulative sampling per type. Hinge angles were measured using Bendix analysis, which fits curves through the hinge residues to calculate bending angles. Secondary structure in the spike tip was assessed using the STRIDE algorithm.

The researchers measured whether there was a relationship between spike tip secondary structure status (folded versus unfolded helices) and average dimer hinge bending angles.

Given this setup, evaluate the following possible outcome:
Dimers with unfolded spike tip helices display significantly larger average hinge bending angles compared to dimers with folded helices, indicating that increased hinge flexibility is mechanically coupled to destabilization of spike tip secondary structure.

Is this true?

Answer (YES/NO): YES